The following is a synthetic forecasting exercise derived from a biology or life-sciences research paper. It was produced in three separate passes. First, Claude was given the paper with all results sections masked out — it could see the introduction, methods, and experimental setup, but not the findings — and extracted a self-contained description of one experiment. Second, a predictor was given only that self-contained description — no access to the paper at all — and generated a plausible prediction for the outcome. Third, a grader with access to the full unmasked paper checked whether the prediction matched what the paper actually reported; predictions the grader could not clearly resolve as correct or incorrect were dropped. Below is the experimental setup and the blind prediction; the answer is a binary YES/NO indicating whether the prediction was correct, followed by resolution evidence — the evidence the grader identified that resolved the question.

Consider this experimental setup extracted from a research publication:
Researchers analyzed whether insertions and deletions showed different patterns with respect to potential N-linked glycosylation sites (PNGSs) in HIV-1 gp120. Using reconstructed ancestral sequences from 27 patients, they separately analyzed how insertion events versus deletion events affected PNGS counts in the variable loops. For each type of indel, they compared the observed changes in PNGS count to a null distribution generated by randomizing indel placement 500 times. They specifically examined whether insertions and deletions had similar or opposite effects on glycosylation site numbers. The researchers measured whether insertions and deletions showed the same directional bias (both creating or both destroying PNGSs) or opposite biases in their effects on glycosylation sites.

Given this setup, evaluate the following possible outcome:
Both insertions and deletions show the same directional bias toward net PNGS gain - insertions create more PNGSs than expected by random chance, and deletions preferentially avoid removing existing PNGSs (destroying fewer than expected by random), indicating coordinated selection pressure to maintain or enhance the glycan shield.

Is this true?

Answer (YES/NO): NO